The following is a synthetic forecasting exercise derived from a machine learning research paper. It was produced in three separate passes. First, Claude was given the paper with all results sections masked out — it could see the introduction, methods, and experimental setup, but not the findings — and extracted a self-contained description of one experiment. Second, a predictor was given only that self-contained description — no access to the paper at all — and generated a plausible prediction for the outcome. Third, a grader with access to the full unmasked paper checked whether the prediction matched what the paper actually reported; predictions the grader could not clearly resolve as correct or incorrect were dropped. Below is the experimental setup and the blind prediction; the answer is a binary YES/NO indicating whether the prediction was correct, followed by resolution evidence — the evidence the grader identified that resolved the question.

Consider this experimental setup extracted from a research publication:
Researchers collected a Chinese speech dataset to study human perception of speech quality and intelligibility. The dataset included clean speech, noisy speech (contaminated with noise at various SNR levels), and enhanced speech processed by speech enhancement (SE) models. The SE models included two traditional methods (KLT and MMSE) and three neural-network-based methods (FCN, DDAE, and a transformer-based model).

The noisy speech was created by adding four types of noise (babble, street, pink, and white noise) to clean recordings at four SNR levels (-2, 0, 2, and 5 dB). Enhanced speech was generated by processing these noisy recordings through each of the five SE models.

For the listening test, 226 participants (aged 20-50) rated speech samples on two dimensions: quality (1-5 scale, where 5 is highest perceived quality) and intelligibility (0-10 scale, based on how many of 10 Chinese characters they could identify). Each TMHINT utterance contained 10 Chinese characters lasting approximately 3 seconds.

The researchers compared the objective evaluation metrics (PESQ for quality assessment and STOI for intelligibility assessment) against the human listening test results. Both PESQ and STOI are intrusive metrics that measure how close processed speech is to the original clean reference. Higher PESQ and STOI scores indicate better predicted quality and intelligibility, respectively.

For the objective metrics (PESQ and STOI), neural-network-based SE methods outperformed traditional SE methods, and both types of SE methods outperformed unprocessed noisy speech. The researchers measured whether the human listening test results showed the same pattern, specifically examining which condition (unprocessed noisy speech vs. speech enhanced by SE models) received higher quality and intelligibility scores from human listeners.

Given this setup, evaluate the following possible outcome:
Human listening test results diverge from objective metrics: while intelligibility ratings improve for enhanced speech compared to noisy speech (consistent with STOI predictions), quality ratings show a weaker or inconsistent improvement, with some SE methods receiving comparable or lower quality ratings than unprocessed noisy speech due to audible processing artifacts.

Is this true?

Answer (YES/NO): NO